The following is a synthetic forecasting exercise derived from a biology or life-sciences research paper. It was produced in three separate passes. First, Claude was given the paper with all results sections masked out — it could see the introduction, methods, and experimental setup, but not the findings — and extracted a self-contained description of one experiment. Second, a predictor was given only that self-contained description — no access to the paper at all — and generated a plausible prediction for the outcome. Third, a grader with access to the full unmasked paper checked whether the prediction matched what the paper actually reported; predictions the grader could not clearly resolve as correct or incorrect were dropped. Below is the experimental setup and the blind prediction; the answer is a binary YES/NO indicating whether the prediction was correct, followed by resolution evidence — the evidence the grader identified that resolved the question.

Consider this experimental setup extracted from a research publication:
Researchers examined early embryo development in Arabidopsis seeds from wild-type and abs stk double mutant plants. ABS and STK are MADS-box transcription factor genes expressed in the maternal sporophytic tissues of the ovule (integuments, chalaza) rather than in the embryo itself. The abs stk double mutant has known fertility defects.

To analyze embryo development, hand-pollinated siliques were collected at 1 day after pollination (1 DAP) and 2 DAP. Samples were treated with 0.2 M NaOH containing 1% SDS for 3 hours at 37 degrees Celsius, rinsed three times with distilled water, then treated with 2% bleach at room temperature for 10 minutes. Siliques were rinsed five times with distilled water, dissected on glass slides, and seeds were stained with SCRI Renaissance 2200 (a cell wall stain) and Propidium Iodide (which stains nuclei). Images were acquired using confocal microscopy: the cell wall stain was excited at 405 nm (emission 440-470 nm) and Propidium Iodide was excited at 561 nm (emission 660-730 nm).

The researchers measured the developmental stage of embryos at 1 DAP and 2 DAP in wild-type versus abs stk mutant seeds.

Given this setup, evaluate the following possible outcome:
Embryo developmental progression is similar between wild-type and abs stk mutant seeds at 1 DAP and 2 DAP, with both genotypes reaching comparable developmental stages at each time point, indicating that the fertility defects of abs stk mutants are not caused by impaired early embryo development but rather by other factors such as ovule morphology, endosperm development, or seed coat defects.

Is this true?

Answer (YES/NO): NO